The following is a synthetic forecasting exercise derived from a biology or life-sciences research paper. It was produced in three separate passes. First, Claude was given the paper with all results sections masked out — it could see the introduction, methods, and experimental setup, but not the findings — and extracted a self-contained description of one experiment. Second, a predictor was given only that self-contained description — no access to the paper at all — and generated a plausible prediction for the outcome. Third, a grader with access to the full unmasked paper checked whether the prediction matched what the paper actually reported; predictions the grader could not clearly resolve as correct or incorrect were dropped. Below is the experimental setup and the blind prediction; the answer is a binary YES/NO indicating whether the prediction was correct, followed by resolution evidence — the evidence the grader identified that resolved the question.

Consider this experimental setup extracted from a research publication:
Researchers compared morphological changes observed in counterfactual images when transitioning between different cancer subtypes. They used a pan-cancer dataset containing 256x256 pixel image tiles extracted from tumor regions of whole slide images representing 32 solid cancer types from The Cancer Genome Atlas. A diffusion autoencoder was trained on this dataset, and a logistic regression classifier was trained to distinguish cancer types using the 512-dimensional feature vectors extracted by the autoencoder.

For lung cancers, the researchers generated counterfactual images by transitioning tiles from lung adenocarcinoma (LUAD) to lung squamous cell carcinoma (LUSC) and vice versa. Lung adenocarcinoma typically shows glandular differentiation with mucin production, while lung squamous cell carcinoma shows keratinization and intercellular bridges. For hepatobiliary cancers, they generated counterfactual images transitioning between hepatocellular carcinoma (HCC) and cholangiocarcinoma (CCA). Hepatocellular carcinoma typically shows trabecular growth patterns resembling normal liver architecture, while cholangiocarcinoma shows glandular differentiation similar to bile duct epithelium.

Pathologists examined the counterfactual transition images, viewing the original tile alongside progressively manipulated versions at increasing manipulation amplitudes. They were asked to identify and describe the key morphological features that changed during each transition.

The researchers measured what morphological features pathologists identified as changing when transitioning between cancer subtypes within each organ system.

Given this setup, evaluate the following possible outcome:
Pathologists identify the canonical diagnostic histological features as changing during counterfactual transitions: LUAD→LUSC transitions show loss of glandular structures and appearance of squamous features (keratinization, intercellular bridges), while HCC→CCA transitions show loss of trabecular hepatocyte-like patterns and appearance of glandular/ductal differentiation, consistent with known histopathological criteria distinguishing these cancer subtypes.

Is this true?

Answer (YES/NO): YES